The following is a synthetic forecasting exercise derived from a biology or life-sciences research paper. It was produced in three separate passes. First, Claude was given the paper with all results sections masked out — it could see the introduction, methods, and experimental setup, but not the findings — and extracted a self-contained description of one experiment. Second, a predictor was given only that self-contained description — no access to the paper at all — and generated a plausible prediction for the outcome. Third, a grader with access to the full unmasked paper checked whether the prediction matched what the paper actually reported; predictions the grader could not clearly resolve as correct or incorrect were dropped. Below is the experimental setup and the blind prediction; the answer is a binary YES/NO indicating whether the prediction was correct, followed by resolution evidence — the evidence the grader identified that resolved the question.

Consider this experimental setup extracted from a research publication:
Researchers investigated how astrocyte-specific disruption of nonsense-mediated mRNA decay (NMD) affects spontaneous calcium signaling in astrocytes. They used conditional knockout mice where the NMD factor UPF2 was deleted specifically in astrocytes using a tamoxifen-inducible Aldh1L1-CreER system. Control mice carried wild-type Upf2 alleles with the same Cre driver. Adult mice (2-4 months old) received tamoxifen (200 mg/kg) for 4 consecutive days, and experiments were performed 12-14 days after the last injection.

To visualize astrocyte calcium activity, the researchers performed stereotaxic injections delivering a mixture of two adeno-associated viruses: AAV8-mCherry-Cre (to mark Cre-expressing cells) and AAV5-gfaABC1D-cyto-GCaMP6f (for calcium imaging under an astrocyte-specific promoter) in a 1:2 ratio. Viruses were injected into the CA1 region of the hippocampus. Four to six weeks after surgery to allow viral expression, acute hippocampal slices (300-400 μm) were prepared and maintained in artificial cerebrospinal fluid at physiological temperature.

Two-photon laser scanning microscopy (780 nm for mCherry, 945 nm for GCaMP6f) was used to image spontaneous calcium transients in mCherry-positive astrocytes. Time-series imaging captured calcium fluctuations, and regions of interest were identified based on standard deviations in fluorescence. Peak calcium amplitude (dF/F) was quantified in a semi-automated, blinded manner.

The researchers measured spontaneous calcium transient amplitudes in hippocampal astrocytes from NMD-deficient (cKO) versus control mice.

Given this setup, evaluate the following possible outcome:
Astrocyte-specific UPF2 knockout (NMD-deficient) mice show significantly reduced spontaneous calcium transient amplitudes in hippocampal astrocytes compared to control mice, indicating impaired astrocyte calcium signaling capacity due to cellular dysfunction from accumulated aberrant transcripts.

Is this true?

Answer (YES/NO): NO